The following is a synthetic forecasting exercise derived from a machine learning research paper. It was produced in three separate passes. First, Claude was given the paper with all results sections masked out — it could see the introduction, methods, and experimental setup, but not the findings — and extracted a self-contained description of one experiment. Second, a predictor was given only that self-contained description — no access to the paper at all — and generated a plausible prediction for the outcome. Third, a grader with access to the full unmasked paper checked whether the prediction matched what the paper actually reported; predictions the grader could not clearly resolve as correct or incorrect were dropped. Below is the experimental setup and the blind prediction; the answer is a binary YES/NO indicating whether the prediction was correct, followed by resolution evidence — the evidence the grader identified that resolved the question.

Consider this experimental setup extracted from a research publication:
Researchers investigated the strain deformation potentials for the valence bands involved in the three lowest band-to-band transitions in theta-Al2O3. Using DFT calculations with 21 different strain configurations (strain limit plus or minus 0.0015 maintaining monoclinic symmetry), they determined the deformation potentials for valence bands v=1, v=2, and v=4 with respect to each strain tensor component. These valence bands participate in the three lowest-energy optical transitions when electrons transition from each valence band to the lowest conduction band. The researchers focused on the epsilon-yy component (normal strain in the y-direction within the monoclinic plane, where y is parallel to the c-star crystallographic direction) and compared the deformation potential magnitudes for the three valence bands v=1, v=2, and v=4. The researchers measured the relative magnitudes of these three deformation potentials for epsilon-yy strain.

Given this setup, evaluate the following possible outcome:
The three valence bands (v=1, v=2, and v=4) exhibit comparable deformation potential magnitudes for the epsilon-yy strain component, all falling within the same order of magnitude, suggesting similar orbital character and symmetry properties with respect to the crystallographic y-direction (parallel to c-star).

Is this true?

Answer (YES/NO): NO